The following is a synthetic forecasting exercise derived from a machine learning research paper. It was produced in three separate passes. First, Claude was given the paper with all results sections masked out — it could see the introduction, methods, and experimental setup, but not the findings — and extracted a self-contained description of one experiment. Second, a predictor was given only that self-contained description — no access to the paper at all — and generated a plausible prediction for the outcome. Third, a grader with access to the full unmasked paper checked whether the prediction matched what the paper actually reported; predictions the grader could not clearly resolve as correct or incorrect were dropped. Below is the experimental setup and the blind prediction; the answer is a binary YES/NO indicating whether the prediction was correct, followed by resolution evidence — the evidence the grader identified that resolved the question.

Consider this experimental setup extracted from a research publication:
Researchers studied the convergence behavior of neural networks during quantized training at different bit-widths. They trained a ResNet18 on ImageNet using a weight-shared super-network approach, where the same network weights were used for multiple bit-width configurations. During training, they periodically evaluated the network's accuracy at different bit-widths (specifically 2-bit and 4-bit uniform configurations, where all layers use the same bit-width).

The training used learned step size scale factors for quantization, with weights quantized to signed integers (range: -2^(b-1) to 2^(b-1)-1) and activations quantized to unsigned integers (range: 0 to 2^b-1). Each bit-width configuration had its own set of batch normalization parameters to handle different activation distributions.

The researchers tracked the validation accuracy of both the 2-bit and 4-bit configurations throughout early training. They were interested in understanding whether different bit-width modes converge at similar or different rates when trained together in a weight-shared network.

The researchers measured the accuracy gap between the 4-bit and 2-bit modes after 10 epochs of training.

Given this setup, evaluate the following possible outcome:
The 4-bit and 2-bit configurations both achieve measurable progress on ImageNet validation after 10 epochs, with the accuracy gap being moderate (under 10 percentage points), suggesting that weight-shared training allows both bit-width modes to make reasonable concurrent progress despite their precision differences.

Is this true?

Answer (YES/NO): NO